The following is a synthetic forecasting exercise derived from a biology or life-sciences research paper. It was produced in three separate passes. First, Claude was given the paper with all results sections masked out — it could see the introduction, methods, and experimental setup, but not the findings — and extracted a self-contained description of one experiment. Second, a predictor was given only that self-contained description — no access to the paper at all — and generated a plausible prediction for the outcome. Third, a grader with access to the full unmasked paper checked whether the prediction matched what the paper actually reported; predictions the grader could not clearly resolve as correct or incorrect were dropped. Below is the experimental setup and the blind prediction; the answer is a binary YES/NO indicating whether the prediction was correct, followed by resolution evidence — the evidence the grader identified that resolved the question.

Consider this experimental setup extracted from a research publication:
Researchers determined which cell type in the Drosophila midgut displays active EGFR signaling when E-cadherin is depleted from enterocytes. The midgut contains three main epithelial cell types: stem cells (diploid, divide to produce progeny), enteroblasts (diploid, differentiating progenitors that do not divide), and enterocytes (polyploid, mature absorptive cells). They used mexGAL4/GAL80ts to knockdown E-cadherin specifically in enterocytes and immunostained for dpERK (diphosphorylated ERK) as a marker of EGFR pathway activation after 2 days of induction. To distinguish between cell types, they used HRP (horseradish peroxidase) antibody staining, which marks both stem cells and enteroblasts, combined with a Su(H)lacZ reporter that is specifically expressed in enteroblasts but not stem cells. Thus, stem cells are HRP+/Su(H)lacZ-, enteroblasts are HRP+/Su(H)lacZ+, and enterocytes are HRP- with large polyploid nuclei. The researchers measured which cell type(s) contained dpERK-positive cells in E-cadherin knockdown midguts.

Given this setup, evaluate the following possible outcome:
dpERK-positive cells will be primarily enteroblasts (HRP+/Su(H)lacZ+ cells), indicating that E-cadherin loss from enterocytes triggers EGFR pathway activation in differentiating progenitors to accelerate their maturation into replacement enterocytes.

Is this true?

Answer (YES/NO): NO